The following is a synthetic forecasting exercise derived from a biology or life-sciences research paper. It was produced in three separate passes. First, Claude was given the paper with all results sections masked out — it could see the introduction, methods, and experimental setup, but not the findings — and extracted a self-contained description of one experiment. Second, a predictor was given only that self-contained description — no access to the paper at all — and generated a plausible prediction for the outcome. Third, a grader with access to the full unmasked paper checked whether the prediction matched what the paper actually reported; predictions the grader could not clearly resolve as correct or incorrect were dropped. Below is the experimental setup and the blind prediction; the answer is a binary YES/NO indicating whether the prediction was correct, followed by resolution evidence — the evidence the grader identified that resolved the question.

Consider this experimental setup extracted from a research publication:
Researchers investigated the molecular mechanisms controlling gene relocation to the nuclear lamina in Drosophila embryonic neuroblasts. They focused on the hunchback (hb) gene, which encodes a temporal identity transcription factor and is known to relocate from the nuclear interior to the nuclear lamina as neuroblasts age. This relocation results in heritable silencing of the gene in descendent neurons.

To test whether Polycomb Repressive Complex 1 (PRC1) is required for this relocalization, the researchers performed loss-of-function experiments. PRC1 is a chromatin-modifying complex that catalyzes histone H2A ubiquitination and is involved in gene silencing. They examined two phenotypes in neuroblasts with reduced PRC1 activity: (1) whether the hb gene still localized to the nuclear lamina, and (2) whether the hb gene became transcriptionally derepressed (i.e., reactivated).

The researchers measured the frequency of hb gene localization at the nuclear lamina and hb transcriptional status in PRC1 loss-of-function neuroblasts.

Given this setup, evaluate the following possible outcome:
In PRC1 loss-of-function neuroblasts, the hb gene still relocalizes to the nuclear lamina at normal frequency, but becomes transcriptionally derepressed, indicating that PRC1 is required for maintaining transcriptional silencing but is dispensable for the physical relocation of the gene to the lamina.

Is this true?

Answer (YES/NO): NO